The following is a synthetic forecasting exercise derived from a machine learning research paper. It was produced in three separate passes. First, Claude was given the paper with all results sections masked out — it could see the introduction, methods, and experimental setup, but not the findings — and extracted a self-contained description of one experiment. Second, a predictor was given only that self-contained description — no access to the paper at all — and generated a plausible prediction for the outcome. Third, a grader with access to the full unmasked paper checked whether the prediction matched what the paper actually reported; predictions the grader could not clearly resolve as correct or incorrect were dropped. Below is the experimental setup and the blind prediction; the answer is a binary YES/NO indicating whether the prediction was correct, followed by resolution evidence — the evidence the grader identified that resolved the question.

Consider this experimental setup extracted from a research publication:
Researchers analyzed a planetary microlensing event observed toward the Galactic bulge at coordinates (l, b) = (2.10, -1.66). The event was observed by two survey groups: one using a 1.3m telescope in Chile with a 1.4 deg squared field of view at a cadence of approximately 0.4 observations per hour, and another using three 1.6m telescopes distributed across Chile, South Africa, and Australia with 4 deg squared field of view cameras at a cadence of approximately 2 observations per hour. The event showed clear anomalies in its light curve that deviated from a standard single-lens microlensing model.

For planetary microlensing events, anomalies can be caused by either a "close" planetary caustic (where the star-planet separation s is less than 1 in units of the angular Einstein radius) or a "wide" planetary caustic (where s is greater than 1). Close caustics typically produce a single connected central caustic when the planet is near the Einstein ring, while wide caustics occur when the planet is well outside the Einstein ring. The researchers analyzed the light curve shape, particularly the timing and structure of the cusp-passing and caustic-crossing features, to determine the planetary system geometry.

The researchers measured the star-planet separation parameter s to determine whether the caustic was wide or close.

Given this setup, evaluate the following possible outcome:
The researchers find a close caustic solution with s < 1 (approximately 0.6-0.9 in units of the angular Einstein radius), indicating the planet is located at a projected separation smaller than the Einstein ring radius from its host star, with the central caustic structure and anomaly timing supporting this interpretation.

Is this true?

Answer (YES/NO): NO